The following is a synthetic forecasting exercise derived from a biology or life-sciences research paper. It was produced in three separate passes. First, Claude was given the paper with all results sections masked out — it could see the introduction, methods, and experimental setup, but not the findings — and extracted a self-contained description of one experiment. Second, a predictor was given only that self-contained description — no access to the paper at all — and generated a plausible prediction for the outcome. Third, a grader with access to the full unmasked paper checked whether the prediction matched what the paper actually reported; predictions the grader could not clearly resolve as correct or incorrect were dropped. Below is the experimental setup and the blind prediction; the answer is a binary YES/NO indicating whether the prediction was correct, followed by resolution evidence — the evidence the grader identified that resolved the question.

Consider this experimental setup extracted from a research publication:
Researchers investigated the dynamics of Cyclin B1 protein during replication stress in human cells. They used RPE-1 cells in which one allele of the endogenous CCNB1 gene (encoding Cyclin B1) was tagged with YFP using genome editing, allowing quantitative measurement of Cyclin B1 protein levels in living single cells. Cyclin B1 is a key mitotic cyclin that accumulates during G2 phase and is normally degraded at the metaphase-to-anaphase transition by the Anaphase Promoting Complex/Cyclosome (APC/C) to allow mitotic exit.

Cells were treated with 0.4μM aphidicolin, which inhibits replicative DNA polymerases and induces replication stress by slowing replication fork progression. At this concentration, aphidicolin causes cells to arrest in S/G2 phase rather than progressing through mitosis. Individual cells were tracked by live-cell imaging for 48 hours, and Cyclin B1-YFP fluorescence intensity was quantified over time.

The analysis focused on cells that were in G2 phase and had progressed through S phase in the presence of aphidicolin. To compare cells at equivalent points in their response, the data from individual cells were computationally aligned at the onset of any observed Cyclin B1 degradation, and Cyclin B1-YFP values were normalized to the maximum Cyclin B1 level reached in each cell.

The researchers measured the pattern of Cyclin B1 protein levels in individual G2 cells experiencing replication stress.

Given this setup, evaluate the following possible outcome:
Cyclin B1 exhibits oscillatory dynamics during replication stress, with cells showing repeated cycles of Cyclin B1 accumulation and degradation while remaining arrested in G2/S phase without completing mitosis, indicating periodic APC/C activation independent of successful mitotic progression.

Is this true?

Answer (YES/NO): NO